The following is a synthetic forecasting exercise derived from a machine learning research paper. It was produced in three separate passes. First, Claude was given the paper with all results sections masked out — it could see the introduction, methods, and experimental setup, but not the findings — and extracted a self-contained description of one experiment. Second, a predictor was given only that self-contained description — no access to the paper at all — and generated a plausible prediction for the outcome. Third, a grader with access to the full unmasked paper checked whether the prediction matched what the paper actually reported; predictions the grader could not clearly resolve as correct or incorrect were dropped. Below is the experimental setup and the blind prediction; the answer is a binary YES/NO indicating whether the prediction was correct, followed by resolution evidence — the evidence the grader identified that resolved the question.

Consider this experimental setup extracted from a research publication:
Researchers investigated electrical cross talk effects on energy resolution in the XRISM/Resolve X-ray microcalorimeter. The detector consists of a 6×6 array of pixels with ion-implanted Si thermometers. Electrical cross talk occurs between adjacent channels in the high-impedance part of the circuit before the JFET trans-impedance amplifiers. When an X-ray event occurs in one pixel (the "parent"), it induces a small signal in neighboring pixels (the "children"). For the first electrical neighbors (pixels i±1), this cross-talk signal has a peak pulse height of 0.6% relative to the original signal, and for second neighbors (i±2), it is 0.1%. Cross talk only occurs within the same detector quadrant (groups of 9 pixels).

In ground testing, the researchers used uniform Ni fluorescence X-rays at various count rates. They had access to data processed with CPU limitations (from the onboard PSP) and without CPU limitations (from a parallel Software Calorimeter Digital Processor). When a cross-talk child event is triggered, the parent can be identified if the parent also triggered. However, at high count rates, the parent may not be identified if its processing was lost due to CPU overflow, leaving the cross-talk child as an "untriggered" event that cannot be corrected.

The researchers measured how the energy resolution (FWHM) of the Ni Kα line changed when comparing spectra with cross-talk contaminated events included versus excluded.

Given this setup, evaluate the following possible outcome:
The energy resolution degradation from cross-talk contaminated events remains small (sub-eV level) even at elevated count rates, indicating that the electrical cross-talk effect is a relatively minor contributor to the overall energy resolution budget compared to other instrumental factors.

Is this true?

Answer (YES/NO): NO